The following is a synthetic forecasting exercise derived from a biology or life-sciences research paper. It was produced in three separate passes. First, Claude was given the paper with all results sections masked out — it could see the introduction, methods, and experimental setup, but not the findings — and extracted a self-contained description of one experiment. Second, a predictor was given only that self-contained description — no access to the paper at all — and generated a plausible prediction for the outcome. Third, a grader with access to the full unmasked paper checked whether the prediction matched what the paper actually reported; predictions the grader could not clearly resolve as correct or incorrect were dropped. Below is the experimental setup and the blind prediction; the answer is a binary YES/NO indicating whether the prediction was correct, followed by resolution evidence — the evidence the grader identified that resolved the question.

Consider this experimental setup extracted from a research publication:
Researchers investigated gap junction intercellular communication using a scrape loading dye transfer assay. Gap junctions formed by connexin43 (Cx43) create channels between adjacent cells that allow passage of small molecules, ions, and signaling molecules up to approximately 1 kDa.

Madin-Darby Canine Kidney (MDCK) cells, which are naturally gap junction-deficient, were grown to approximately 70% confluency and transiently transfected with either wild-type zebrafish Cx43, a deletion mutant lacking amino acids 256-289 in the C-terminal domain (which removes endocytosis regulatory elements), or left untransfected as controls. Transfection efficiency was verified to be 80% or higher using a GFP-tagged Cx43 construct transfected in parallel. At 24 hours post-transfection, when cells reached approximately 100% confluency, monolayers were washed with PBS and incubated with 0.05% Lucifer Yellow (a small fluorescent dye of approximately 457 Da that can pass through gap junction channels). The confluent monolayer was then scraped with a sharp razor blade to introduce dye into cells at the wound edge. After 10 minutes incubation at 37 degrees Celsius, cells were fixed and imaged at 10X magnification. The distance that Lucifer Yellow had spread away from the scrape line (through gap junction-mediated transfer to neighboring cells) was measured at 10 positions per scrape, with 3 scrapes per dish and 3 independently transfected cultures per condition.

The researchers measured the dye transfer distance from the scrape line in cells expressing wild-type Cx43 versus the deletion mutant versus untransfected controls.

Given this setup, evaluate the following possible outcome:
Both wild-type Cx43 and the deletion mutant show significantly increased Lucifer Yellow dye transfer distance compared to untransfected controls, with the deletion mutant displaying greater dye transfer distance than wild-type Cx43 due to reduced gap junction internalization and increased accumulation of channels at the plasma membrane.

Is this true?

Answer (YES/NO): YES